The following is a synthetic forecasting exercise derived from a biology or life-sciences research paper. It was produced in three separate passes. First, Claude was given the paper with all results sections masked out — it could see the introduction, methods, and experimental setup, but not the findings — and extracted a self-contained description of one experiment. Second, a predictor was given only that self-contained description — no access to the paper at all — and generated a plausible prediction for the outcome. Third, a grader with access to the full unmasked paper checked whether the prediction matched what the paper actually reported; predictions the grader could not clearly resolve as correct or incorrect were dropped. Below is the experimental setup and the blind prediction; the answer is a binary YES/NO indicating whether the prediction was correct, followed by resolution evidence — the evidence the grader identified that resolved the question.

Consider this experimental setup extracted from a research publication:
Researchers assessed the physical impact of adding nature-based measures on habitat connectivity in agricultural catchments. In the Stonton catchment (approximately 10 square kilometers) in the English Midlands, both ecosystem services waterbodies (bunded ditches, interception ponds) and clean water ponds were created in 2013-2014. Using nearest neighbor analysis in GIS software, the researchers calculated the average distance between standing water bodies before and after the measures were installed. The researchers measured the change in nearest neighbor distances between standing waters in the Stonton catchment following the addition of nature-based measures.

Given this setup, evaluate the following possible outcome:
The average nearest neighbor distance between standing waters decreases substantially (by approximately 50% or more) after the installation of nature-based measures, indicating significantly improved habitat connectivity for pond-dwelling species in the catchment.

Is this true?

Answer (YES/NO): YES